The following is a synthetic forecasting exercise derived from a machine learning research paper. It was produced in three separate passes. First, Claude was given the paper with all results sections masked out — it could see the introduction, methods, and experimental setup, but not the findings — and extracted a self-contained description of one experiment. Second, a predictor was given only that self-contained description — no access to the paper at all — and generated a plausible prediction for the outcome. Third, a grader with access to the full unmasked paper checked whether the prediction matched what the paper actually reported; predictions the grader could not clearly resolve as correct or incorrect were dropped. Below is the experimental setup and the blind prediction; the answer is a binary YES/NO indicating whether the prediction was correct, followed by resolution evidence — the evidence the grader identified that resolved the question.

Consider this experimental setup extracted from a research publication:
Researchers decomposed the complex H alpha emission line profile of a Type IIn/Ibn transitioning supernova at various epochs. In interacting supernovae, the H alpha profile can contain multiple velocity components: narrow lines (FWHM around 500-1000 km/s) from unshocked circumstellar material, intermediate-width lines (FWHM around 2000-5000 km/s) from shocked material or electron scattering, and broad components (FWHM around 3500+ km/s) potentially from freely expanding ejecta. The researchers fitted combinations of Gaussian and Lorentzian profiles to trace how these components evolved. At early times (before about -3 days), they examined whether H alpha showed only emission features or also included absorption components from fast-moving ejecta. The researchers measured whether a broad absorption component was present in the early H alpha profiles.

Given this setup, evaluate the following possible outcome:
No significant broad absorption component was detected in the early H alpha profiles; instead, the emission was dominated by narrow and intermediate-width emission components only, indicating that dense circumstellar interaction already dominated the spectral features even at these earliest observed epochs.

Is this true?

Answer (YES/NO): NO